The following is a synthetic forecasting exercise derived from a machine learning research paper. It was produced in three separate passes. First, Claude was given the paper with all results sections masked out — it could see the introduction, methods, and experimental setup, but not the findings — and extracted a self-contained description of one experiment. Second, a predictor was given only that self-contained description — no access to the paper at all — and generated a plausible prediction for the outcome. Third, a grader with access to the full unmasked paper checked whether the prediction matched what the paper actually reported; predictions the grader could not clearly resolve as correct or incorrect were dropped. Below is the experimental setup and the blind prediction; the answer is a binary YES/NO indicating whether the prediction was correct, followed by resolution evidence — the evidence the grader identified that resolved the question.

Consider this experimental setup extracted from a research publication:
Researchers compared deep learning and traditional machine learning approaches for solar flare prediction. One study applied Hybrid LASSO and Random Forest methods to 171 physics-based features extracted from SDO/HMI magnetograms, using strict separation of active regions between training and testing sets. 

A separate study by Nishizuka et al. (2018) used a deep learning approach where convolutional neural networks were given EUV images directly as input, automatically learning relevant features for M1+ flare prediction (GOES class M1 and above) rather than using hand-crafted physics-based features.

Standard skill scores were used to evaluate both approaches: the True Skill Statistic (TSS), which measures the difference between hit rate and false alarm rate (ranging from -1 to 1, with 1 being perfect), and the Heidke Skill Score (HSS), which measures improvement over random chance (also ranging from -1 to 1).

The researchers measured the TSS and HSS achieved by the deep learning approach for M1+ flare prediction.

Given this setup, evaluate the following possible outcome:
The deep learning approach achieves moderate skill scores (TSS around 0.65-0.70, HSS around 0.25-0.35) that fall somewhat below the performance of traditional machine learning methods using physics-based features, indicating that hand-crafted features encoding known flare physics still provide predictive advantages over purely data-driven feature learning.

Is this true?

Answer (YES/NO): NO